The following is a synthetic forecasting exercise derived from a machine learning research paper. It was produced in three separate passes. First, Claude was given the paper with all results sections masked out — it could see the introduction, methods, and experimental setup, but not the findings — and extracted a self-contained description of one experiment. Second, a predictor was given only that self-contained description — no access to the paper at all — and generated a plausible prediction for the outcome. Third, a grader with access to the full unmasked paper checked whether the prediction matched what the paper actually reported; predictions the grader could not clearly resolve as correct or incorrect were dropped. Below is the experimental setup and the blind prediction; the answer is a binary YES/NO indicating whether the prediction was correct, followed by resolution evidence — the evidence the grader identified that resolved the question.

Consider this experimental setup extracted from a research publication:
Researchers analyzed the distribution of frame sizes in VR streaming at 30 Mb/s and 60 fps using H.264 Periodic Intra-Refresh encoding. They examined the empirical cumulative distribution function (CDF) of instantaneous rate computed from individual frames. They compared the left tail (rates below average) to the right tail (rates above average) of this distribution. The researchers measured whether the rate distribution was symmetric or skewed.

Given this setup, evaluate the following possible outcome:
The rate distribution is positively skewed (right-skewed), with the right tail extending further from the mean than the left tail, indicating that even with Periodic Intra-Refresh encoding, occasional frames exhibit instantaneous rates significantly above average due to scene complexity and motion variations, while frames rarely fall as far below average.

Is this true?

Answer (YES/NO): NO